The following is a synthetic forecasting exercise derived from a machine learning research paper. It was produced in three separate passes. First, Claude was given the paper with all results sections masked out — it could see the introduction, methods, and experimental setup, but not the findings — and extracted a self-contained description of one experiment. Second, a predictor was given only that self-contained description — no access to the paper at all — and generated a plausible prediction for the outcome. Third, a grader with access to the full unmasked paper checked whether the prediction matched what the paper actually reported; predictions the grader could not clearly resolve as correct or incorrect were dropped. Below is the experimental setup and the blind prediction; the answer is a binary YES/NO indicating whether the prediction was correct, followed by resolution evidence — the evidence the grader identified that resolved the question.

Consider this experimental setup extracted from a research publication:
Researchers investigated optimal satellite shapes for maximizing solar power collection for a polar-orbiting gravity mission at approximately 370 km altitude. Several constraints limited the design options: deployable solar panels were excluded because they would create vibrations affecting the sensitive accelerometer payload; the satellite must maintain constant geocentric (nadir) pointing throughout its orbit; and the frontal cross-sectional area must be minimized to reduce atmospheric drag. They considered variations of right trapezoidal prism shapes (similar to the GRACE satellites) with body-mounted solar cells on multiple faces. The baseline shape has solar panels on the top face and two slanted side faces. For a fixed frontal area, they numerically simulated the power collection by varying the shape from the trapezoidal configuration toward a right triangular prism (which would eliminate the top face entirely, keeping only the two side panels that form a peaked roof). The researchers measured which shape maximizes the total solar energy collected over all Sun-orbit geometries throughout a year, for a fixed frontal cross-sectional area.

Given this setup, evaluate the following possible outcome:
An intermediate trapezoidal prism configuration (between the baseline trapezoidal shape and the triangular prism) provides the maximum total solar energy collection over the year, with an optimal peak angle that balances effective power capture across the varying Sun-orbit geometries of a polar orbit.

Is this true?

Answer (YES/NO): NO